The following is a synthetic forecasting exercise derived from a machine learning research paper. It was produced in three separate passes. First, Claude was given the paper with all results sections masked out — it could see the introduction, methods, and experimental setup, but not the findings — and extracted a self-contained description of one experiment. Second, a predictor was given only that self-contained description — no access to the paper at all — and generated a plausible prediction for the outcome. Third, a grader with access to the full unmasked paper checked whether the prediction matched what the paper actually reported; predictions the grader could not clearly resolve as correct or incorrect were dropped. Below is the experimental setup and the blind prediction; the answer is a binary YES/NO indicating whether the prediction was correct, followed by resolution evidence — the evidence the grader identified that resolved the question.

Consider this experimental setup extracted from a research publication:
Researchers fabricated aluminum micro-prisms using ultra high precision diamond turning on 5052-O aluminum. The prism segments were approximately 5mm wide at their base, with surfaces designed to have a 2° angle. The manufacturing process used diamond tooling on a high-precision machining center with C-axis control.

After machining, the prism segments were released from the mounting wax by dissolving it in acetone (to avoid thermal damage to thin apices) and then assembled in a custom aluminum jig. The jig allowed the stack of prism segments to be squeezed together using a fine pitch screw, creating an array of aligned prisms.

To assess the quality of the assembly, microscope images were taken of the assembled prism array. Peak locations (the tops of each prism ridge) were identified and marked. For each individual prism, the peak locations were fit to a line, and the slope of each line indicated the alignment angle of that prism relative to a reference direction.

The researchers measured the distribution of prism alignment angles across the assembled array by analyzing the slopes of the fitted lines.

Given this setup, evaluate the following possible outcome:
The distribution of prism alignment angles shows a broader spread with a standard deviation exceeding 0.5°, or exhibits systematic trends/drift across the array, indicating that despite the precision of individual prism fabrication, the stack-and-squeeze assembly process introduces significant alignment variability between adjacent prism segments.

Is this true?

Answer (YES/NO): NO